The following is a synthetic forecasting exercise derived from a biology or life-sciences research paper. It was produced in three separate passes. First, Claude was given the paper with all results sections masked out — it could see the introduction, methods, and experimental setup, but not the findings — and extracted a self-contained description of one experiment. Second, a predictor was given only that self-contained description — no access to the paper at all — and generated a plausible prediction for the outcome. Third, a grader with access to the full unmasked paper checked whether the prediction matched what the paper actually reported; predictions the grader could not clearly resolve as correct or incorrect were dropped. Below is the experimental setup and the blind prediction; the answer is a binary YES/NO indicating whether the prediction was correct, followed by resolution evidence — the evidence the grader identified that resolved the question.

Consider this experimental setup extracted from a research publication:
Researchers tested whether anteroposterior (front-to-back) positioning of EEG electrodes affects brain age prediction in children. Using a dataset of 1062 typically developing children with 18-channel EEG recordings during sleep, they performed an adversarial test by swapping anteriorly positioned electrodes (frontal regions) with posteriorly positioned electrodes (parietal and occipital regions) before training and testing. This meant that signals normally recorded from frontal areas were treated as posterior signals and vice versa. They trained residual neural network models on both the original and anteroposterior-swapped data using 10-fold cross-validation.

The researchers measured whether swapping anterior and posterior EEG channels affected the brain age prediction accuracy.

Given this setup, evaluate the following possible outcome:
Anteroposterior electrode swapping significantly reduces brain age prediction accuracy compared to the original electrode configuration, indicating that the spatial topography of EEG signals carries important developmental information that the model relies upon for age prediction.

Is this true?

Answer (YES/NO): YES